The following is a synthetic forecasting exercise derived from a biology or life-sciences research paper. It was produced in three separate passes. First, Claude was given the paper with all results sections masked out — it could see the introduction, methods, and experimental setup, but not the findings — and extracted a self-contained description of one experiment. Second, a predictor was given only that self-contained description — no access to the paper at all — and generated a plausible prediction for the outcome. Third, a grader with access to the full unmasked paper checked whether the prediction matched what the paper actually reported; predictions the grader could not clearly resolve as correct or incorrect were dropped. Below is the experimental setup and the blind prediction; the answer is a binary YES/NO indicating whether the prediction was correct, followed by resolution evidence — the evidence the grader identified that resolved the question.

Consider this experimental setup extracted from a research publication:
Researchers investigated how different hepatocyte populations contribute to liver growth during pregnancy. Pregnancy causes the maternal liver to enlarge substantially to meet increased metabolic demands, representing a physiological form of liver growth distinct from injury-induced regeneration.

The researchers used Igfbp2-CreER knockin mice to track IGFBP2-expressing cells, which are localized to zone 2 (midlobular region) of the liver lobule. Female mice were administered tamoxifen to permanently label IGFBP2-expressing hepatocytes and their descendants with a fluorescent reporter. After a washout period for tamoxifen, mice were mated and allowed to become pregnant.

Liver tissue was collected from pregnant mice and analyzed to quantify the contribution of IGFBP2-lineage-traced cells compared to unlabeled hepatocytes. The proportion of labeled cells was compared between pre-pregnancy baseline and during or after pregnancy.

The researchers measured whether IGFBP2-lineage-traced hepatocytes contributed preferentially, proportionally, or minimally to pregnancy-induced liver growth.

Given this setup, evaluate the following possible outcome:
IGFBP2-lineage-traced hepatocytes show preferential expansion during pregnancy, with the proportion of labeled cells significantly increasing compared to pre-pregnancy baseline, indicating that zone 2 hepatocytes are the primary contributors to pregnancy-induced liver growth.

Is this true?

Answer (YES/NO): YES